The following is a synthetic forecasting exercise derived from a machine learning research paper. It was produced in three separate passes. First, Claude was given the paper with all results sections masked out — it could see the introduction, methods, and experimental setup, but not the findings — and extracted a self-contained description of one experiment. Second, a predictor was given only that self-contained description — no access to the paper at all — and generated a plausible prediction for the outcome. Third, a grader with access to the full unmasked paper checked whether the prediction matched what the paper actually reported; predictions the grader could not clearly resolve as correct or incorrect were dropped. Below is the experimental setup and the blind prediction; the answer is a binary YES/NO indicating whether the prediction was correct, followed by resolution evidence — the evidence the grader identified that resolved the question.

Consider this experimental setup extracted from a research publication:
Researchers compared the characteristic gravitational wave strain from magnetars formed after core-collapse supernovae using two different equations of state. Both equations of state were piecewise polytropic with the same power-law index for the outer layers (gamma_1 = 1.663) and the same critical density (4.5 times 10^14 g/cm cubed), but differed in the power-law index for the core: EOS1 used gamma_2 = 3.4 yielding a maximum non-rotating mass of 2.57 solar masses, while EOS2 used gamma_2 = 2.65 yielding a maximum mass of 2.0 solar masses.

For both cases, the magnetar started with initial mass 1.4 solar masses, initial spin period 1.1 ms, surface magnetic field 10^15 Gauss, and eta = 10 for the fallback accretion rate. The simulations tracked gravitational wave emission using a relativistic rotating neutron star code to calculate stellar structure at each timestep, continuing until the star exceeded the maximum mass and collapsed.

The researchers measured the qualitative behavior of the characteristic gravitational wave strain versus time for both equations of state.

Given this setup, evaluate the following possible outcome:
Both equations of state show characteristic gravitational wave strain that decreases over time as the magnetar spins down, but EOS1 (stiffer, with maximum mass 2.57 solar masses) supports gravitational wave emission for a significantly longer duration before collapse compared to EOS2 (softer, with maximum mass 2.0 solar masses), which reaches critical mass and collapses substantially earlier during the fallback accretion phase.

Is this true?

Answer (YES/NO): NO